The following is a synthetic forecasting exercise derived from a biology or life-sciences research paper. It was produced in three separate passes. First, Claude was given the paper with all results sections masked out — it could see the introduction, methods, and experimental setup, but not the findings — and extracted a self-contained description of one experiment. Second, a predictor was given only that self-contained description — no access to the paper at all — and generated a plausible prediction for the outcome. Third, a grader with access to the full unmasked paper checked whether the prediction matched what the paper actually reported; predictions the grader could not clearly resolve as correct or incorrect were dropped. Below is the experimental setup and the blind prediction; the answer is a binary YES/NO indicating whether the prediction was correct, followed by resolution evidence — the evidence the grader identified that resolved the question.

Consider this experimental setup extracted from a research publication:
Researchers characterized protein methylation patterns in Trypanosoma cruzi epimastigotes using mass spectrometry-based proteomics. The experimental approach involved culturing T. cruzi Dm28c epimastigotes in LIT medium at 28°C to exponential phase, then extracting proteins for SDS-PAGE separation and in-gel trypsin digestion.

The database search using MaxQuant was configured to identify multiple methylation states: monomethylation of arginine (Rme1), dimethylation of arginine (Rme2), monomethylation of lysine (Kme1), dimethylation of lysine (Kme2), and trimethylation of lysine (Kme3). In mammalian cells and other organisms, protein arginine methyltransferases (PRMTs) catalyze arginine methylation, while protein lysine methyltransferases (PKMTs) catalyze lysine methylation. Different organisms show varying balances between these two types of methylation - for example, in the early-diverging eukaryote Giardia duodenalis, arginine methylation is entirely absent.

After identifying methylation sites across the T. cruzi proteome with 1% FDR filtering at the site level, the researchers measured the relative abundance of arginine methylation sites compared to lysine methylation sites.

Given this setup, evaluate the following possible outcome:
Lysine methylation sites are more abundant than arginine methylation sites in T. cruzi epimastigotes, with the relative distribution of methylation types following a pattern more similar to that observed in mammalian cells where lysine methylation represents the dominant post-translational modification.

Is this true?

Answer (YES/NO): NO